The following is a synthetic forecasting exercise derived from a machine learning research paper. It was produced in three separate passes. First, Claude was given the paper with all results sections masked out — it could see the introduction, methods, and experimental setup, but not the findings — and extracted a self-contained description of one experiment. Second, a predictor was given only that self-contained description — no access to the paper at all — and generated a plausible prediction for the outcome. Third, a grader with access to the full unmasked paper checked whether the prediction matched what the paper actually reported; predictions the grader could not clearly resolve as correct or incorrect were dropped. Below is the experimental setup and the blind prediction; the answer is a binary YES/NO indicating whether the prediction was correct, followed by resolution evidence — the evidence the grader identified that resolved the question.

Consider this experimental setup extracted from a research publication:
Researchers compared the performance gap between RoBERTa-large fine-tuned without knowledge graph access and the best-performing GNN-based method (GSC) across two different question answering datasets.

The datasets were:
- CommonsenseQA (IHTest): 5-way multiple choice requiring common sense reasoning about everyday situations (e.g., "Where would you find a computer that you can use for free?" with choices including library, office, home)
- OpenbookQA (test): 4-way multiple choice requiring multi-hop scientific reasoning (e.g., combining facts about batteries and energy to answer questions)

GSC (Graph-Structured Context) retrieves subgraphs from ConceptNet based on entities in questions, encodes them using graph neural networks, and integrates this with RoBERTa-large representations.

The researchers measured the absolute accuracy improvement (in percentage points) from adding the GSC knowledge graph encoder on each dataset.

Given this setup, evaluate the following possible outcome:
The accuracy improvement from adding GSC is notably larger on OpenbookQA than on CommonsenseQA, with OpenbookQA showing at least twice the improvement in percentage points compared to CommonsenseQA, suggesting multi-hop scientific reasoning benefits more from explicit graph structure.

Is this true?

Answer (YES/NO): NO